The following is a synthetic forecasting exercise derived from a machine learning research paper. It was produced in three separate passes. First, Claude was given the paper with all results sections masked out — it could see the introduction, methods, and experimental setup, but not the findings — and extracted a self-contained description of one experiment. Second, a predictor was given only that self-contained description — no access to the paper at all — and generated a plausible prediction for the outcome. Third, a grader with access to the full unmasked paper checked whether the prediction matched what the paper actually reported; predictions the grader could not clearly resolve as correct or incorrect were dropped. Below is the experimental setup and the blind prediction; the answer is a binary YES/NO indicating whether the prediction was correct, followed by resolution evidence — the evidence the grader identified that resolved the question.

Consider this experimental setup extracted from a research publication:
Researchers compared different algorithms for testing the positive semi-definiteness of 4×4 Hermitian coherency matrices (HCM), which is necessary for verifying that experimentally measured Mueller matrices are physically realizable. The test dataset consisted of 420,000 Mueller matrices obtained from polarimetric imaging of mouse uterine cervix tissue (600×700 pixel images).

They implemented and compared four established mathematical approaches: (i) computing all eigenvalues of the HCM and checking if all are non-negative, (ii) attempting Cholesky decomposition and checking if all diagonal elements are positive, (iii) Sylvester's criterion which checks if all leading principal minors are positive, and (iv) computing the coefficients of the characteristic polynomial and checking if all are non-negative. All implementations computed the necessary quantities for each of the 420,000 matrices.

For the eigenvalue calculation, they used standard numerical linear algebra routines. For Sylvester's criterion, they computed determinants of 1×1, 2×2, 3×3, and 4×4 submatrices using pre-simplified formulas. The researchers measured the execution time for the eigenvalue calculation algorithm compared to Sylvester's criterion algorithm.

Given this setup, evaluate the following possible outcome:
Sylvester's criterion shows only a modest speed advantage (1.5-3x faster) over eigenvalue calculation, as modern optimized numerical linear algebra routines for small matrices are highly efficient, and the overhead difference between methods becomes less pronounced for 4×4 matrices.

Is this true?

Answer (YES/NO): NO